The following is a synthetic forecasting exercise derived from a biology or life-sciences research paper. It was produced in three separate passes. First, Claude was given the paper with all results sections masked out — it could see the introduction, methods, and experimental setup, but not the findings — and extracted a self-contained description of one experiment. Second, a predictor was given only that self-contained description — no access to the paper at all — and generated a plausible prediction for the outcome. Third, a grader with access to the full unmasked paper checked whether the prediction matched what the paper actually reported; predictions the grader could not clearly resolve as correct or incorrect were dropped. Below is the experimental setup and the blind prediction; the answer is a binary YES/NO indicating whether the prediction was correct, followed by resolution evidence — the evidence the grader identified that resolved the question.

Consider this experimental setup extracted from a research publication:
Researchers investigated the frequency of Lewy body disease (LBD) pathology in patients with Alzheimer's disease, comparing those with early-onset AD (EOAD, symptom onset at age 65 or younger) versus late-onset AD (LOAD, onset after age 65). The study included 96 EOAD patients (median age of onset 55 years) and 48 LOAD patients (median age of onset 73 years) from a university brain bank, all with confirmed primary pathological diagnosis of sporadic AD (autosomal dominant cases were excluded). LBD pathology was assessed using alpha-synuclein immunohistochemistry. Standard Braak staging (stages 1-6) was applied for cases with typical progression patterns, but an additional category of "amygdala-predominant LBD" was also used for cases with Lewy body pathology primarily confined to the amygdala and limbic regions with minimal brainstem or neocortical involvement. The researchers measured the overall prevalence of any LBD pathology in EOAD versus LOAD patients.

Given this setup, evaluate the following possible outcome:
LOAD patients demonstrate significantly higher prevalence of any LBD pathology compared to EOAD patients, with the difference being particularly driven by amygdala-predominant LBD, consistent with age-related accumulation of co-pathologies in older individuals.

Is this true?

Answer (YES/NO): NO